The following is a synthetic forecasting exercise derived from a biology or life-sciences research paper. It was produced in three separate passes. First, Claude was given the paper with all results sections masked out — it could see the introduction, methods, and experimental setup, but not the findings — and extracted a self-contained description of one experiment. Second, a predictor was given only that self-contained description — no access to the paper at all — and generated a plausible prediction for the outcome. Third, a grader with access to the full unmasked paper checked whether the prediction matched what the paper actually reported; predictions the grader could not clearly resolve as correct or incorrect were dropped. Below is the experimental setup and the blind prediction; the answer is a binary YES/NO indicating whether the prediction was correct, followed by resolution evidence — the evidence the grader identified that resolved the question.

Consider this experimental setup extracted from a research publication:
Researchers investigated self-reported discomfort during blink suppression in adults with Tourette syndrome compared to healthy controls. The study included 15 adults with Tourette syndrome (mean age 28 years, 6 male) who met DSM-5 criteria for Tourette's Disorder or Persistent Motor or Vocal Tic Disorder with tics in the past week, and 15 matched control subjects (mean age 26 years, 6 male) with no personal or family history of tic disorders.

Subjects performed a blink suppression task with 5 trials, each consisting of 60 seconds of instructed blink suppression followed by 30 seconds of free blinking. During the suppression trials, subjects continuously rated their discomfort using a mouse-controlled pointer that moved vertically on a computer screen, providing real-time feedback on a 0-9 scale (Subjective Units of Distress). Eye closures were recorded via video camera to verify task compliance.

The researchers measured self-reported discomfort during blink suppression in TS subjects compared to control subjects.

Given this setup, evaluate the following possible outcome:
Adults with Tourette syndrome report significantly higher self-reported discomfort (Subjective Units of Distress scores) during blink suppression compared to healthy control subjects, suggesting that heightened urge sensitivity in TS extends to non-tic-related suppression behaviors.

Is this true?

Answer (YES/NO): NO